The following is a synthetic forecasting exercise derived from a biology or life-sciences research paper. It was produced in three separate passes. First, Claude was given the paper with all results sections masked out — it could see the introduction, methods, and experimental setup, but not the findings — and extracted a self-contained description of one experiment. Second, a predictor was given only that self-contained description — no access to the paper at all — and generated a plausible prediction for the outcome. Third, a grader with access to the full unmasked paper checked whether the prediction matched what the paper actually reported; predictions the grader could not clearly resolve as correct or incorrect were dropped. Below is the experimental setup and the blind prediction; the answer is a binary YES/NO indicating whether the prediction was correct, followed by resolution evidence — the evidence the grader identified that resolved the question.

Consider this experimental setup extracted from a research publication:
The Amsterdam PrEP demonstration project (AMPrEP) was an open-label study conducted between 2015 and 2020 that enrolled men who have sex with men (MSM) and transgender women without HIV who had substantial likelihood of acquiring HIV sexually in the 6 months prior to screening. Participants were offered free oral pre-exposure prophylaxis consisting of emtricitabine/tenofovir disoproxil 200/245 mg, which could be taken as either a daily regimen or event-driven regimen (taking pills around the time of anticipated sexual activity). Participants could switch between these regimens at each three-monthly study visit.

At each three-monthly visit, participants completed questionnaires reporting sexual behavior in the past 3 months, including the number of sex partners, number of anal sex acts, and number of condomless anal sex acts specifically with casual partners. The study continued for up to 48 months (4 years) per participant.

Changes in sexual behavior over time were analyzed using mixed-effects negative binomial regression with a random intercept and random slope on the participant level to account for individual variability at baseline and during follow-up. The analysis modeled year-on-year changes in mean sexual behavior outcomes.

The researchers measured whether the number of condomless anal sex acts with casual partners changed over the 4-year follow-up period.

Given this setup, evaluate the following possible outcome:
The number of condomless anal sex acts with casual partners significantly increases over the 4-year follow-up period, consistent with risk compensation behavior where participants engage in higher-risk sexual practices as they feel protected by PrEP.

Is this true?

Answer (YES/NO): NO